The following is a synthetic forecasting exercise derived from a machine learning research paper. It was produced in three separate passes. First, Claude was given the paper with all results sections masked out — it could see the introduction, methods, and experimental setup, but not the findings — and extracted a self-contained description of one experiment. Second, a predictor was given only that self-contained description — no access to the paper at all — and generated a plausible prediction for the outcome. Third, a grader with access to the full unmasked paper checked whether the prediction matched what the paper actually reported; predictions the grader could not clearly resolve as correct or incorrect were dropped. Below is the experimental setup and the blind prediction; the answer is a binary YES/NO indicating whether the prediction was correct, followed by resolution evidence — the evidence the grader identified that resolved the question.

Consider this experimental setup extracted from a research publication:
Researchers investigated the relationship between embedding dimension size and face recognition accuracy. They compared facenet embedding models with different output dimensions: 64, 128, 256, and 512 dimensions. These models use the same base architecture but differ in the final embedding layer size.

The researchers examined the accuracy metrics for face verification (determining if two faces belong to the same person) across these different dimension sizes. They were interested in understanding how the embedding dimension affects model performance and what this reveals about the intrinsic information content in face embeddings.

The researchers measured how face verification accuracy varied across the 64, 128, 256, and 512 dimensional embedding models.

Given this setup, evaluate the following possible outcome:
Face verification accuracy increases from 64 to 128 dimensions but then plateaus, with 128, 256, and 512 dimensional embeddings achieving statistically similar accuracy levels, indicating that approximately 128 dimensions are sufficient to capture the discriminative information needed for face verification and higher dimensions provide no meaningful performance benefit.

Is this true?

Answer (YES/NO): NO